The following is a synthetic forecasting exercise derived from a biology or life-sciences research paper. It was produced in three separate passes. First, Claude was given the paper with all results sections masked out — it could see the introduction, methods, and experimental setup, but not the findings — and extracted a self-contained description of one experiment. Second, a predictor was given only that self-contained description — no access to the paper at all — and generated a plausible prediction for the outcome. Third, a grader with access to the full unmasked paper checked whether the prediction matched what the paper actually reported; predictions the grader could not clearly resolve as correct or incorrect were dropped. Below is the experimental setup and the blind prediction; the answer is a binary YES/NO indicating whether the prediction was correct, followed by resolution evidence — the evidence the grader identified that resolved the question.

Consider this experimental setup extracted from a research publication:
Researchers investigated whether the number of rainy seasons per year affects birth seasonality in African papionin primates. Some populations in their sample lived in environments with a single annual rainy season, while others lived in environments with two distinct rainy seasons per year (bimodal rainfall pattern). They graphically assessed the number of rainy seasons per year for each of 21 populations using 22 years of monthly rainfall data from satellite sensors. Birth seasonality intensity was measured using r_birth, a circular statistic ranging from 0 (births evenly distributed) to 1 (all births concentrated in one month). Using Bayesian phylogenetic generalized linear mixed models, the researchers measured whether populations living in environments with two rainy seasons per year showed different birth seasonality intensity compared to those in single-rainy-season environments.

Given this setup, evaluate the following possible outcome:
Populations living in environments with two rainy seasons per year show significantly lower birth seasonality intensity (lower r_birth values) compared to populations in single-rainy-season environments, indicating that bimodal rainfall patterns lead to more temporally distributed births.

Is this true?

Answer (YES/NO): NO